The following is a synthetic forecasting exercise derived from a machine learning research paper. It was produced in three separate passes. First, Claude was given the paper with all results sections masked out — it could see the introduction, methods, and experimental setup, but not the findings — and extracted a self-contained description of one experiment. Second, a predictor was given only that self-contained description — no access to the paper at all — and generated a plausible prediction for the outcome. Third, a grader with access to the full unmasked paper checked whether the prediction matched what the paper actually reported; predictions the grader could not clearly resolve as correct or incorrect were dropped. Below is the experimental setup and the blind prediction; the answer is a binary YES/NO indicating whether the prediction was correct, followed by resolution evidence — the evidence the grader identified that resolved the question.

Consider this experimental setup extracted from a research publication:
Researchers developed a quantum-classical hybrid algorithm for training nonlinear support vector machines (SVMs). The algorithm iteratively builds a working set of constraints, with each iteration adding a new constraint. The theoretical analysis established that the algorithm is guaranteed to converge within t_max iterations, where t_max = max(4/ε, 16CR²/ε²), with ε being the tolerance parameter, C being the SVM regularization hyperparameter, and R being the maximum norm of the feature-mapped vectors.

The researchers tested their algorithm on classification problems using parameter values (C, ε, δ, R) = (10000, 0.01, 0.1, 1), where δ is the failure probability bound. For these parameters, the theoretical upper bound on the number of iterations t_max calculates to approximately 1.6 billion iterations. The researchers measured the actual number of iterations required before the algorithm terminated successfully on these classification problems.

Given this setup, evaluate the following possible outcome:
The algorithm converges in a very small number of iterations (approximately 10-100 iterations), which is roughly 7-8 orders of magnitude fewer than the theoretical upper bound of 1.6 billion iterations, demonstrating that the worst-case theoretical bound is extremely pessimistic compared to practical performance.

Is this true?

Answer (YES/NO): YES